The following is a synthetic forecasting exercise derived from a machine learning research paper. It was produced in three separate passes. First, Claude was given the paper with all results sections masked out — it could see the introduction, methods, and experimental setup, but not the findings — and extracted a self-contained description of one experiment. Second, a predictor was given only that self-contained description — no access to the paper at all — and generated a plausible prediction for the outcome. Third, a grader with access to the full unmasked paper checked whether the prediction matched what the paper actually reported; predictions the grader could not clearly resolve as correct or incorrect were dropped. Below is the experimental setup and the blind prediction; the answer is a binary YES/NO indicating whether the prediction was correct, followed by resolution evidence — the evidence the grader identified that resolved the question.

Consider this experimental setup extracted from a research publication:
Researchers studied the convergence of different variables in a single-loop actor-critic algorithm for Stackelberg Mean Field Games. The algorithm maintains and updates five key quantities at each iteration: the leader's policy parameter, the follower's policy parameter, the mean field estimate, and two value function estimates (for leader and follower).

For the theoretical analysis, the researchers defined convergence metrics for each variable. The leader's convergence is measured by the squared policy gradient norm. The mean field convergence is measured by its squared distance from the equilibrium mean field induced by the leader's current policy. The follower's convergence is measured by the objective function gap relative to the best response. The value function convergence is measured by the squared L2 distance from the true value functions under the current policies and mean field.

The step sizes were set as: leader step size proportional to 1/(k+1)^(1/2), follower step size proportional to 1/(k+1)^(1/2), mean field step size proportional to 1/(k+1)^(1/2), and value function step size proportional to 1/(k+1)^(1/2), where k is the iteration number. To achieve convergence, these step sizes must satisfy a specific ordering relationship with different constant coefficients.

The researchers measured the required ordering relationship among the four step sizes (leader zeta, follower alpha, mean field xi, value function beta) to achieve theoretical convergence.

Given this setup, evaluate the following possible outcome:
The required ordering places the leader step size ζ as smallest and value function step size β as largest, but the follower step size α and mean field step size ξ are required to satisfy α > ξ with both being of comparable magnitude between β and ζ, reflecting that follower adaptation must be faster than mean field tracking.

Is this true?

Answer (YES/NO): YES